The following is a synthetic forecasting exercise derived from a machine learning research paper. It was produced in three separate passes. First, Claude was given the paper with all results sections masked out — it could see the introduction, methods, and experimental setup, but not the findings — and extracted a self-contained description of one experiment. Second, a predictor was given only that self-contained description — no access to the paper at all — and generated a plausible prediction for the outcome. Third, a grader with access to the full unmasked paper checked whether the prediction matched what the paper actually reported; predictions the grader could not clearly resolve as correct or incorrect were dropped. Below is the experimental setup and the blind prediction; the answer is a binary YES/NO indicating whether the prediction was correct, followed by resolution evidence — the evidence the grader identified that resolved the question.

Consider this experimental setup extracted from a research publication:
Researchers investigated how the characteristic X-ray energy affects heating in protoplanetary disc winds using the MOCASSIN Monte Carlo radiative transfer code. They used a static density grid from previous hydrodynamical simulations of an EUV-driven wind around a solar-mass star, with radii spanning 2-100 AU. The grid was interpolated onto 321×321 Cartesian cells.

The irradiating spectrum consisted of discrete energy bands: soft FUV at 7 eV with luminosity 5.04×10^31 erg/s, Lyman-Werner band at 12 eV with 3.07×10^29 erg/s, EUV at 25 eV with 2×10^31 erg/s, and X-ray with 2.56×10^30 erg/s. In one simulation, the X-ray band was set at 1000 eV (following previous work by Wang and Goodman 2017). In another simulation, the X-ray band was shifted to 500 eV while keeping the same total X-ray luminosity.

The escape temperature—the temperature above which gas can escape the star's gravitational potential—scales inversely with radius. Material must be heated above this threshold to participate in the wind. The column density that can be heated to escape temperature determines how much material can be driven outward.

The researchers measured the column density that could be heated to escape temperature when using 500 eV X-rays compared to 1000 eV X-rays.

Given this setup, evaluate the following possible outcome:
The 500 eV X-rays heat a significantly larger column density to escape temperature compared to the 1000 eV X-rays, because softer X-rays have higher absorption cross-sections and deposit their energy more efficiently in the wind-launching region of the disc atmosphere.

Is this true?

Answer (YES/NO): YES